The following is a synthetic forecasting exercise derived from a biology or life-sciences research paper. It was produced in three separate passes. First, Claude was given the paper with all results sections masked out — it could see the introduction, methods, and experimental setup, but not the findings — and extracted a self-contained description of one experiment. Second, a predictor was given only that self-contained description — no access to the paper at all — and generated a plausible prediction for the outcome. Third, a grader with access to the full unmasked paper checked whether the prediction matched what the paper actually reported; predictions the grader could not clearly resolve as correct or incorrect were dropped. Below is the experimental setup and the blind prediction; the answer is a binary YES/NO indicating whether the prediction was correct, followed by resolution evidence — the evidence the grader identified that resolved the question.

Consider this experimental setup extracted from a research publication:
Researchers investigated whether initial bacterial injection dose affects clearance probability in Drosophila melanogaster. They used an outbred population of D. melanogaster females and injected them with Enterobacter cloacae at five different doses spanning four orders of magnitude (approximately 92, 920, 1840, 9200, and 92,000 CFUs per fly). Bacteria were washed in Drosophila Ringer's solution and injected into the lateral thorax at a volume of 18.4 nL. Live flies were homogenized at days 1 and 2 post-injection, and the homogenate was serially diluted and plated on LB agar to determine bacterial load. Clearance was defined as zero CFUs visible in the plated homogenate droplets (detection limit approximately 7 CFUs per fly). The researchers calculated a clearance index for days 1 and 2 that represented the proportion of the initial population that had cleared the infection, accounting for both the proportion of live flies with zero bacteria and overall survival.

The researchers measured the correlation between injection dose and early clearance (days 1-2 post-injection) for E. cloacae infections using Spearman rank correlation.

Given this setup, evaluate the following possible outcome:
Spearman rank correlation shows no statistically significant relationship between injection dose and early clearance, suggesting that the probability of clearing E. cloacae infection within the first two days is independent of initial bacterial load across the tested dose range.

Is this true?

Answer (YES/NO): NO